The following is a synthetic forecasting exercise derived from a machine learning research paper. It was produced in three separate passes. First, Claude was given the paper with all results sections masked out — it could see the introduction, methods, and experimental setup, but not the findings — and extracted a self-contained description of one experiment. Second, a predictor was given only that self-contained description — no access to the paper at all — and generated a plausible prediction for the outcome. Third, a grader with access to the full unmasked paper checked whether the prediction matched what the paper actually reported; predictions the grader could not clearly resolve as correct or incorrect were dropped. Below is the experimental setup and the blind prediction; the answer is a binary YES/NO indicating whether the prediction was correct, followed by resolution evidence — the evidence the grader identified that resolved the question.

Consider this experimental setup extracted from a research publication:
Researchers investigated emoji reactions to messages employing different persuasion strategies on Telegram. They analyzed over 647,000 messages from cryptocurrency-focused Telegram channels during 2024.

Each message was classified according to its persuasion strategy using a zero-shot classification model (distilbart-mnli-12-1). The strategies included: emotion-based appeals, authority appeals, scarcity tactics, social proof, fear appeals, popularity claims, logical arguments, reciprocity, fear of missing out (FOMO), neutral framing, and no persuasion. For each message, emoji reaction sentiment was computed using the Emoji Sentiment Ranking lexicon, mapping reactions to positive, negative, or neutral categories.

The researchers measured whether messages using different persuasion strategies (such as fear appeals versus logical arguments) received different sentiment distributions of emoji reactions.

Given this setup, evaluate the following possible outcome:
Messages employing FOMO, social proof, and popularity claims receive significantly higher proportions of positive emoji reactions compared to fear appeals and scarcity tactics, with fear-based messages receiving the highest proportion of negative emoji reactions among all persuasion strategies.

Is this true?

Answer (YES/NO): NO